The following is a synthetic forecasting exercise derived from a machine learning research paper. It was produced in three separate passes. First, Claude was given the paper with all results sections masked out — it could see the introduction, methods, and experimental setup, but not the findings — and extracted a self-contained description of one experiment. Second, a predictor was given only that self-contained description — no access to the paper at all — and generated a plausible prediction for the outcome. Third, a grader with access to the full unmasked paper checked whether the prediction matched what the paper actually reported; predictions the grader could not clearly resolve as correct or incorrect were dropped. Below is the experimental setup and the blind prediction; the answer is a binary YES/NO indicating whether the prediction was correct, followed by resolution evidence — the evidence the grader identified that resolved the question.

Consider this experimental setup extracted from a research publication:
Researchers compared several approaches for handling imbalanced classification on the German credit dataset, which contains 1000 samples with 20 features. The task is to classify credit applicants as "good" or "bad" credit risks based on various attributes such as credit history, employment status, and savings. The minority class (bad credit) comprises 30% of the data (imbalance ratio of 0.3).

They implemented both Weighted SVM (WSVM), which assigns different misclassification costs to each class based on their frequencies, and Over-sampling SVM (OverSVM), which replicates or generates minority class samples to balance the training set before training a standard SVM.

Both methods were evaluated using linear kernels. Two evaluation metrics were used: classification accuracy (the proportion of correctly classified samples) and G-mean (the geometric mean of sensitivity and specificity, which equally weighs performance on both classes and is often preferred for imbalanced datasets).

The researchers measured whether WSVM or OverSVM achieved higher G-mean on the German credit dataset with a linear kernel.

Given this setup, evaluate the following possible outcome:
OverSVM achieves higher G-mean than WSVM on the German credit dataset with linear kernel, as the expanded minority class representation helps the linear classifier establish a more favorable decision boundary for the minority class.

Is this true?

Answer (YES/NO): YES